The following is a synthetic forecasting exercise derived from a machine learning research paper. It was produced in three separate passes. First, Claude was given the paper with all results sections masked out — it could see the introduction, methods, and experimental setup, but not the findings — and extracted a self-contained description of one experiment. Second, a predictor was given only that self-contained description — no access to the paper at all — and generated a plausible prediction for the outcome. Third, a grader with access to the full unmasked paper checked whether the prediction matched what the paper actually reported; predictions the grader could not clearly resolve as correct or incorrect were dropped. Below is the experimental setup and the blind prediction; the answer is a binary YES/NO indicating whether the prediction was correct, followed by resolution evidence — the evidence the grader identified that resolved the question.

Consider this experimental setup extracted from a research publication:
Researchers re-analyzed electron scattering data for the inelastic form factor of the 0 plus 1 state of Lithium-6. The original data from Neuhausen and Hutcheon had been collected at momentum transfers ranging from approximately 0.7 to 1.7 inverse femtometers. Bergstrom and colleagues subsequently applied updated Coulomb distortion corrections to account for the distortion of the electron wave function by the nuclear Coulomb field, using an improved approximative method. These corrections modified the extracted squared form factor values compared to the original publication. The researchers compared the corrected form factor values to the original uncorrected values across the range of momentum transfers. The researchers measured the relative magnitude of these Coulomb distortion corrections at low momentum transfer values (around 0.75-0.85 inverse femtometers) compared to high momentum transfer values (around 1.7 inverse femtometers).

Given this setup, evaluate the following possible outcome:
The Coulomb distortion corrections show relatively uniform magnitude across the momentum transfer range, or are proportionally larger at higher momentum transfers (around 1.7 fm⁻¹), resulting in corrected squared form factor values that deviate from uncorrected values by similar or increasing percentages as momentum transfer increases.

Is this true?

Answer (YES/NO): YES